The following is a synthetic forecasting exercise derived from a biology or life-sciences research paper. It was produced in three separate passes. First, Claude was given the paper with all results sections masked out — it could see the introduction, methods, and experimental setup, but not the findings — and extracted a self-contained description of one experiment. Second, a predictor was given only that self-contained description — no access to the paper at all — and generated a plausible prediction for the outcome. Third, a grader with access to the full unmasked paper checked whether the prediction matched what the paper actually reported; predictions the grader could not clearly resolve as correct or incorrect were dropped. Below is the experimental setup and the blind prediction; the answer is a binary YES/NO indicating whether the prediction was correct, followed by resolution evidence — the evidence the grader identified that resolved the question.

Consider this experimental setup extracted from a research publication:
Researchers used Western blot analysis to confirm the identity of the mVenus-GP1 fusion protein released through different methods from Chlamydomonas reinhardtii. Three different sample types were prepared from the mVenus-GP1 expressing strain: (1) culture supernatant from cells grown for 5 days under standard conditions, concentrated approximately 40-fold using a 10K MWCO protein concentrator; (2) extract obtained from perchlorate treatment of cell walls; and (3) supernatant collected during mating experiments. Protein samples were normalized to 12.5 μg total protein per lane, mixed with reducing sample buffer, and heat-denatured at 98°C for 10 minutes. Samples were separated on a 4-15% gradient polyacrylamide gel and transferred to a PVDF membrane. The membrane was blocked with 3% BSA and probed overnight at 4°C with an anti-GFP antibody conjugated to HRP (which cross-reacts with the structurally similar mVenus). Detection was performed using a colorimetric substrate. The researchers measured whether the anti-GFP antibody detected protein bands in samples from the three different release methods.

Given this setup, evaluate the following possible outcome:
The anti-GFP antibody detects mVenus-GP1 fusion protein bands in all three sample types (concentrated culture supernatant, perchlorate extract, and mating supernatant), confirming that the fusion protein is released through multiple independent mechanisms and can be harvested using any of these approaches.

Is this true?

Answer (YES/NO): NO